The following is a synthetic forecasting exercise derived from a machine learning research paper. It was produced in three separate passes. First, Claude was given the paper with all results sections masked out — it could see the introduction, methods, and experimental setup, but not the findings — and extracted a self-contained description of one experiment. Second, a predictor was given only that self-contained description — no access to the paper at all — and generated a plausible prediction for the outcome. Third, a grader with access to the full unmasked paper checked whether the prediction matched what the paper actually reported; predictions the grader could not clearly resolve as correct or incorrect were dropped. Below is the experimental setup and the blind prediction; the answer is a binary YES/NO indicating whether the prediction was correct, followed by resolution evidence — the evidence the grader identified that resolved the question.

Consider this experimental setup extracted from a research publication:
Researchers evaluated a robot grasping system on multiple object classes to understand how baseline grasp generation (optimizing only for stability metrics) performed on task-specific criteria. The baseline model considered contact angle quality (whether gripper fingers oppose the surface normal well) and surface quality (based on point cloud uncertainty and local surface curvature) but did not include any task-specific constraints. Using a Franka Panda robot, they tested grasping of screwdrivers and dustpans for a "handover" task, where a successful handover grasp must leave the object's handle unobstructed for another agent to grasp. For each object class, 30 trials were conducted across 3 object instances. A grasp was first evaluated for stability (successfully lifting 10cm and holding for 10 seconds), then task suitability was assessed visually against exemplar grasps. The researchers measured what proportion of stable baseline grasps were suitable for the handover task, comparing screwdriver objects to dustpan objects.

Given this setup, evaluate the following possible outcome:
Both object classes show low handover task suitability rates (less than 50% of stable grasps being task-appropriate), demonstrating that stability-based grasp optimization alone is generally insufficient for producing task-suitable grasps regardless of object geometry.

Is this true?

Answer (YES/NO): NO